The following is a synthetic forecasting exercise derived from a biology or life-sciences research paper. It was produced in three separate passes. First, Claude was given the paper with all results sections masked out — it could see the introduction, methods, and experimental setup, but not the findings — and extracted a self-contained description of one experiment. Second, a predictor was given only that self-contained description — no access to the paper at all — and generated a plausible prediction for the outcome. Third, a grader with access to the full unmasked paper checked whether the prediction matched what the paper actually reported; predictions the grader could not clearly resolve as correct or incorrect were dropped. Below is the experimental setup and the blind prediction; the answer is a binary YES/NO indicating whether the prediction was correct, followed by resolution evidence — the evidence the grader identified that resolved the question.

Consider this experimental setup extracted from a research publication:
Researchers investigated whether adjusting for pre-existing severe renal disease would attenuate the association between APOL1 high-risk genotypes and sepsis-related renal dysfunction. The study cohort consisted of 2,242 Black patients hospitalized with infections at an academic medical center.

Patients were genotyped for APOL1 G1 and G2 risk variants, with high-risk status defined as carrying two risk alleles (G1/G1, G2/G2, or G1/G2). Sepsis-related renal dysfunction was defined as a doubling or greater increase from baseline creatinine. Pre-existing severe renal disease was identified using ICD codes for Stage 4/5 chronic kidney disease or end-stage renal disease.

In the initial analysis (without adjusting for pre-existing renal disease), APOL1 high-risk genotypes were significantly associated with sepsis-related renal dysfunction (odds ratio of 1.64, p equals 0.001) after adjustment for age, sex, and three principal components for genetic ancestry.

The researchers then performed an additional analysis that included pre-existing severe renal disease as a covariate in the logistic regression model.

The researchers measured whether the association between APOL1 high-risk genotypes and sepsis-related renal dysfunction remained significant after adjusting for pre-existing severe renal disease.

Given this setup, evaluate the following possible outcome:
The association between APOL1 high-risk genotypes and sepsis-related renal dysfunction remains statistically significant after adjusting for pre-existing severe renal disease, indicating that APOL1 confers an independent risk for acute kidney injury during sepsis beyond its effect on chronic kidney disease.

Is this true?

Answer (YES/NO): NO